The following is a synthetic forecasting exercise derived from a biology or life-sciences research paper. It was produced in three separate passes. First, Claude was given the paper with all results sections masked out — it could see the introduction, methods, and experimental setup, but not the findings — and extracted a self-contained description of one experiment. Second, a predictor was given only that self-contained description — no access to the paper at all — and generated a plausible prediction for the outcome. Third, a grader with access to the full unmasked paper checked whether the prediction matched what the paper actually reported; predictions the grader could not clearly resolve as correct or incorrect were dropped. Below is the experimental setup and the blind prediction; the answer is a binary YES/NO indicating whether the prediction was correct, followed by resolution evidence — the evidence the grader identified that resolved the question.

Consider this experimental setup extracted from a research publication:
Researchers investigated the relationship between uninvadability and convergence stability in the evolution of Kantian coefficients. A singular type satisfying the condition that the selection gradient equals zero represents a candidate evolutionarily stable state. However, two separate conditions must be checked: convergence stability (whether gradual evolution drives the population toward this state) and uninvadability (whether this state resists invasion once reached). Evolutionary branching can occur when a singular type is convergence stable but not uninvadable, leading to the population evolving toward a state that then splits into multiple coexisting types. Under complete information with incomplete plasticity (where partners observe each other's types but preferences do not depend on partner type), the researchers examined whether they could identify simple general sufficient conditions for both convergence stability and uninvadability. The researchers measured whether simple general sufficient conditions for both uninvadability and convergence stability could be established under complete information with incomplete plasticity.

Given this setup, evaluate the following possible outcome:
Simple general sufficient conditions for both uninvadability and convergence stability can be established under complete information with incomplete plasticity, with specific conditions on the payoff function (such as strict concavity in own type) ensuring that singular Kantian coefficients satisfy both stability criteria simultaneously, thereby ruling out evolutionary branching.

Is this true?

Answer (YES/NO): NO